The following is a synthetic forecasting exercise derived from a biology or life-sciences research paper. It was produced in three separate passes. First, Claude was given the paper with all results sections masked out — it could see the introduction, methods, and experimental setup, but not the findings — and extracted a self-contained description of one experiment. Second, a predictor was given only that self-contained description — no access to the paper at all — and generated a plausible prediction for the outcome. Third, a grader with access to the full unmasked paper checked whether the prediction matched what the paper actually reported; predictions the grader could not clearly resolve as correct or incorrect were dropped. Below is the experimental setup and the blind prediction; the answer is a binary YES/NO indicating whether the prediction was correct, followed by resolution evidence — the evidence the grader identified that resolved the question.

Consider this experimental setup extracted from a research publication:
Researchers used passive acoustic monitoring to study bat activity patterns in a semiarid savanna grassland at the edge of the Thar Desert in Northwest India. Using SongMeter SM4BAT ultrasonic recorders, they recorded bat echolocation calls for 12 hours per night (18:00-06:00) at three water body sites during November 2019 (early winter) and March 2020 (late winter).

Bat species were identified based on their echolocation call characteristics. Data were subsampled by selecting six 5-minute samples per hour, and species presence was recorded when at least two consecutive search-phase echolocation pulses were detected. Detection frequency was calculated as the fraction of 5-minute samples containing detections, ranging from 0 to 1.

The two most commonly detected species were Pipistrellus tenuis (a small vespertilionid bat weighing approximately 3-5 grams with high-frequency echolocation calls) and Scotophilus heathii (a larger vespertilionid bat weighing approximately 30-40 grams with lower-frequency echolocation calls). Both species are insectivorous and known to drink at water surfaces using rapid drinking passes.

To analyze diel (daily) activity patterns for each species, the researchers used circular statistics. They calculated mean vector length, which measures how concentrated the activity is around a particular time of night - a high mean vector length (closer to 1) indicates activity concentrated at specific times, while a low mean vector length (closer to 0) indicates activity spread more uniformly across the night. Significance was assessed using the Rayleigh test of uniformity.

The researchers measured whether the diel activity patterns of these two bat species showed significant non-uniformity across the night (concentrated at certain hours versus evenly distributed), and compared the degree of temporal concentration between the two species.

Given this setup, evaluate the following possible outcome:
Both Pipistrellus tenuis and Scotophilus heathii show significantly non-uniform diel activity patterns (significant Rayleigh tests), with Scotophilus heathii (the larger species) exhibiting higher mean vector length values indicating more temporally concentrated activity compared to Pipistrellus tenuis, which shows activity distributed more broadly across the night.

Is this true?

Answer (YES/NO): YES